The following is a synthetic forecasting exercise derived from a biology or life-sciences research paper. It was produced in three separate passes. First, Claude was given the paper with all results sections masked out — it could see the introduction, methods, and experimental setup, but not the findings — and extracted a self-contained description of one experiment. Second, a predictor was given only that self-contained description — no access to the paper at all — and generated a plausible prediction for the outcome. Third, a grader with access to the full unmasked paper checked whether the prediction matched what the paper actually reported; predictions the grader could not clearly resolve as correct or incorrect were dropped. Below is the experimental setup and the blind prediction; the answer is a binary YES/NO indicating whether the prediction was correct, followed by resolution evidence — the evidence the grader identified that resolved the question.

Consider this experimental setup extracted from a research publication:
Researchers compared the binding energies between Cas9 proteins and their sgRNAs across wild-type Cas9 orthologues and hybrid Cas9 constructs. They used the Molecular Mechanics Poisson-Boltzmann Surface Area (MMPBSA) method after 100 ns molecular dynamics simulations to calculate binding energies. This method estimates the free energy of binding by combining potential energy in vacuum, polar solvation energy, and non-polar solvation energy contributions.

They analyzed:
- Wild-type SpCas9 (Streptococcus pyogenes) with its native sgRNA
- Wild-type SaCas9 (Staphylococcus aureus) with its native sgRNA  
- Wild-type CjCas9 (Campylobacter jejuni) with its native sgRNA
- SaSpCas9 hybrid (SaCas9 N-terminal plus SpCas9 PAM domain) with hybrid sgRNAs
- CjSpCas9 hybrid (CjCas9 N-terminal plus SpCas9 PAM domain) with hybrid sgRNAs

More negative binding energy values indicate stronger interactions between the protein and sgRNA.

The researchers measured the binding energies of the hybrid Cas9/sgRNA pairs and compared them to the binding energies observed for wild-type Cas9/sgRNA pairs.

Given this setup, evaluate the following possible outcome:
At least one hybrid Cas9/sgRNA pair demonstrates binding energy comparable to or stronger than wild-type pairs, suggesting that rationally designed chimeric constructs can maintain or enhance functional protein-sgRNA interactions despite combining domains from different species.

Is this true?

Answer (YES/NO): YES